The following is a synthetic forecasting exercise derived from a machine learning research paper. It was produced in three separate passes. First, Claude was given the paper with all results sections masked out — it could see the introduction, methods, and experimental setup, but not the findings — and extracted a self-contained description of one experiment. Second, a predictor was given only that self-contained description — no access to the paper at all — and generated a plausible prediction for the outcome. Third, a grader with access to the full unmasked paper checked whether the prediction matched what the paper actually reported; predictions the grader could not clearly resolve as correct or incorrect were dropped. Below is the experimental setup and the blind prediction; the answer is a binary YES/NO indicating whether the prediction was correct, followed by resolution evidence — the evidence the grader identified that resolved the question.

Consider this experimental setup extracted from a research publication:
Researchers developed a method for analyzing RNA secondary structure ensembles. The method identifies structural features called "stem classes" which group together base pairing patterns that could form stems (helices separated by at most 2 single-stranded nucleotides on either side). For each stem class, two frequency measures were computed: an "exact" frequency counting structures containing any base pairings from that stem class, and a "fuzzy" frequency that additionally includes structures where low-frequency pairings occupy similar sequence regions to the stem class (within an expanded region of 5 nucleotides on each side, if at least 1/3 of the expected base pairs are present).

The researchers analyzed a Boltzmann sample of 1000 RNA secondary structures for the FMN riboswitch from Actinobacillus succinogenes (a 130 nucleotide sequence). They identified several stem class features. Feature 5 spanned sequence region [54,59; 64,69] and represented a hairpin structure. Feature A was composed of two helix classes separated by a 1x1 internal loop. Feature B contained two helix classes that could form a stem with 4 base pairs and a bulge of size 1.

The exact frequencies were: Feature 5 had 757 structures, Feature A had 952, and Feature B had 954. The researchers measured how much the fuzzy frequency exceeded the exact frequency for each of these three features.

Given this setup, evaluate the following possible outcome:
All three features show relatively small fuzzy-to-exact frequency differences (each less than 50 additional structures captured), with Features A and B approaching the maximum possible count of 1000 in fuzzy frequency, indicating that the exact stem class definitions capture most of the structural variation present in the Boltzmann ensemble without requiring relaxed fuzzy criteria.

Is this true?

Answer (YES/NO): NO